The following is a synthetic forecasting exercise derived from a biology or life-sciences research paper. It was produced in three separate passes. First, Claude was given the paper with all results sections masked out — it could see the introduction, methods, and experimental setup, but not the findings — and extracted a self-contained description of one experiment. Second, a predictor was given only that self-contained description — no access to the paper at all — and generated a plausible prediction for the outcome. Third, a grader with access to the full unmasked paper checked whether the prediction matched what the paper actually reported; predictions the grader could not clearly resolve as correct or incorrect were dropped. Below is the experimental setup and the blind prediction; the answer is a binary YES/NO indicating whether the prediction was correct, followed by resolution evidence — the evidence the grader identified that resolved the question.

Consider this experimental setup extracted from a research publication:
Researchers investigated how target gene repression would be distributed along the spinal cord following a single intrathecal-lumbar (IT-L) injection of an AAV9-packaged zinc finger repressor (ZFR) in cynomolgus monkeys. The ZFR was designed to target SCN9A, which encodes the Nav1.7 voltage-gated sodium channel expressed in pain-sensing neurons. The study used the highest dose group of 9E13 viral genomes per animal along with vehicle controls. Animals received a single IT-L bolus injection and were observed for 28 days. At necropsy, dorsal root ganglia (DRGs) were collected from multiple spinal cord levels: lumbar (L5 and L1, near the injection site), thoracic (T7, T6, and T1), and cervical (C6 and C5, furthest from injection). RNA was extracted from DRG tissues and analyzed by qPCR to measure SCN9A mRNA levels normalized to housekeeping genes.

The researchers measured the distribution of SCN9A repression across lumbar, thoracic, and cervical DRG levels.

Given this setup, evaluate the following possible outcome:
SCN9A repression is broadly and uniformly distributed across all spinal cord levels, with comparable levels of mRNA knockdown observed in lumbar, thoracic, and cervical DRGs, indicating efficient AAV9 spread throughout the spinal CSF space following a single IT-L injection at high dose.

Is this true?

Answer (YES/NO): YES